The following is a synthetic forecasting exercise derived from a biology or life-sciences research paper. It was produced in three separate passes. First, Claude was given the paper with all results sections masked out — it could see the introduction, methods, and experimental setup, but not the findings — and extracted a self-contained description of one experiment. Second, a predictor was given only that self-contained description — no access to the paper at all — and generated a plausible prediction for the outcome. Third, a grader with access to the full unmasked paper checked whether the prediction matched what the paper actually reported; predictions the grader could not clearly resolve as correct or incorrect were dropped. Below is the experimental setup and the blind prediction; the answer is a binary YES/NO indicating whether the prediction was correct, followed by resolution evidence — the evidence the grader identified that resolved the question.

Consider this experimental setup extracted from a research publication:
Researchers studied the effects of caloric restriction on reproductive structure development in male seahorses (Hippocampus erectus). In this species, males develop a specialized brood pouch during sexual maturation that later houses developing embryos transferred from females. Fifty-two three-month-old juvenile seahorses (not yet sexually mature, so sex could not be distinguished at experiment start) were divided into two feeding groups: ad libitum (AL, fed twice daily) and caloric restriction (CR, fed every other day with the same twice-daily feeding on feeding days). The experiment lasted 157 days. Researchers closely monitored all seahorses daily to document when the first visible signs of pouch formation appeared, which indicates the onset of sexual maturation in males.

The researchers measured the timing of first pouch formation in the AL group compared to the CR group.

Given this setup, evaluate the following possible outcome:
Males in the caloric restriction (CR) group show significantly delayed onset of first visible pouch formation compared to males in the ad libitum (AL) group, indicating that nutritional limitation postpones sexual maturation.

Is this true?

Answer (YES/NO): YES